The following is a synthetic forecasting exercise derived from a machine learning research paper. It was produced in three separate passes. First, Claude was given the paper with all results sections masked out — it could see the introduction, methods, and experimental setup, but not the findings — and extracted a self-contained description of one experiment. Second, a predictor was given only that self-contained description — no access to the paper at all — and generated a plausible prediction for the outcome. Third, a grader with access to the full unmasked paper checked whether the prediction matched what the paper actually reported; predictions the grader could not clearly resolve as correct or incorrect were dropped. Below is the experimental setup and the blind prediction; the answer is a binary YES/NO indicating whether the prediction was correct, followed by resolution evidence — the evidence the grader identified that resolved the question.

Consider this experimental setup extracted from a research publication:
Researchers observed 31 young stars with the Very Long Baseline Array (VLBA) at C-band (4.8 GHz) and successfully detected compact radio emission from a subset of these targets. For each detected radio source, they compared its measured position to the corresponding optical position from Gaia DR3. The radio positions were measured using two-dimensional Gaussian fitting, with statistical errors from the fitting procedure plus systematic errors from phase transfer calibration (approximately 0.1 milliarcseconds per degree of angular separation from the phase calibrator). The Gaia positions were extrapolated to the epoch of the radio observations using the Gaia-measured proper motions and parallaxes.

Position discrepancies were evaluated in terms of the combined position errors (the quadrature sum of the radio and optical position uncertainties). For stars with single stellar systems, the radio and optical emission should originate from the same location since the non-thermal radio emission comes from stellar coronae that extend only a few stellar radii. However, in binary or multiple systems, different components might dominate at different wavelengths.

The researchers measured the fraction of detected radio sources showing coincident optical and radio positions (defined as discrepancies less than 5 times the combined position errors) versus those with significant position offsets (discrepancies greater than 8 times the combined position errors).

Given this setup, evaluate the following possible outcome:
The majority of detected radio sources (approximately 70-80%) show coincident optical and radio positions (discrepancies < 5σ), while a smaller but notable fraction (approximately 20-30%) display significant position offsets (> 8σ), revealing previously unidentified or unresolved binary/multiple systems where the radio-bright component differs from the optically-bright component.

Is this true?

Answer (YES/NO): YES